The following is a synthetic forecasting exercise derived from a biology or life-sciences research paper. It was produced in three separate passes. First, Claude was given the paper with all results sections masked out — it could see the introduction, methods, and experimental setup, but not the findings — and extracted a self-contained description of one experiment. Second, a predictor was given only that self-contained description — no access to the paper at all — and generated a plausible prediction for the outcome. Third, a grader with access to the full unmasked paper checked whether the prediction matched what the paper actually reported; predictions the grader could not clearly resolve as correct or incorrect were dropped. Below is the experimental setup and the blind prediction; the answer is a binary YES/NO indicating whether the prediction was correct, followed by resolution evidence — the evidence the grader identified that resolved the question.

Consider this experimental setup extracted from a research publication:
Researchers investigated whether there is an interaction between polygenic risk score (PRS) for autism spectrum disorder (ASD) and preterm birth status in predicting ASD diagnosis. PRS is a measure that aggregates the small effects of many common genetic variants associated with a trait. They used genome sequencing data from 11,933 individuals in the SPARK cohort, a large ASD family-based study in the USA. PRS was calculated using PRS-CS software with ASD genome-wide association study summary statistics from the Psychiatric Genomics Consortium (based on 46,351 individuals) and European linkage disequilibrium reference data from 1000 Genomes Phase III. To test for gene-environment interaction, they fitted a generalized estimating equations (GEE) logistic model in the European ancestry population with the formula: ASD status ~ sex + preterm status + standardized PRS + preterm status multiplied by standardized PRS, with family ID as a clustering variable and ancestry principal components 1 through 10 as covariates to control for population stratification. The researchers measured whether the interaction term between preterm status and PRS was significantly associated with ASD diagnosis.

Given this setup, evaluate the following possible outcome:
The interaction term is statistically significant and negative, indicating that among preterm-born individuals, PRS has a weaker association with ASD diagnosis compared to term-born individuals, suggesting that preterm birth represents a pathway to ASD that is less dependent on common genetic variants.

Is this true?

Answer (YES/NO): NO